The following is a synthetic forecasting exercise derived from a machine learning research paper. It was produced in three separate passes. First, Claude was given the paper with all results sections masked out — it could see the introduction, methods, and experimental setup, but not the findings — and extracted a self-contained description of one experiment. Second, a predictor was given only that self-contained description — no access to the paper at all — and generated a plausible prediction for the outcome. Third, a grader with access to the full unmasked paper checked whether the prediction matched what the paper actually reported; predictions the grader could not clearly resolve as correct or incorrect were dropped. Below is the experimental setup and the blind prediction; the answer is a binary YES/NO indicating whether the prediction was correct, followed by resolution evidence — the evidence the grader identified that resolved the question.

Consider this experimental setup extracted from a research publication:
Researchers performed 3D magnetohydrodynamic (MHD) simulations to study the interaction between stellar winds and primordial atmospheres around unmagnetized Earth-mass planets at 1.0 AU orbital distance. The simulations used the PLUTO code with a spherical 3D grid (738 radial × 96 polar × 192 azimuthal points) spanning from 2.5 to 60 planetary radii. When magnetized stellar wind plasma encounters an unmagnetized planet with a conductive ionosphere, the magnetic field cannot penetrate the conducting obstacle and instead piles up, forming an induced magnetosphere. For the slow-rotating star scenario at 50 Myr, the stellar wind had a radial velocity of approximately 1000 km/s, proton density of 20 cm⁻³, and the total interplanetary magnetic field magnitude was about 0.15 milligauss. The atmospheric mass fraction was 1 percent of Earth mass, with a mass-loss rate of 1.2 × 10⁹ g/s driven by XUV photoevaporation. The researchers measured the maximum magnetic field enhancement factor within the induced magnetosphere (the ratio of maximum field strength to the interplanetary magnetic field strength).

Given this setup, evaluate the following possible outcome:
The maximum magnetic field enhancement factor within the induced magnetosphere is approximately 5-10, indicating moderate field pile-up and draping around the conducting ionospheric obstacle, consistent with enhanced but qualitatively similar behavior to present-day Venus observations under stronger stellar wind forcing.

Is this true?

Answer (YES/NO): NO